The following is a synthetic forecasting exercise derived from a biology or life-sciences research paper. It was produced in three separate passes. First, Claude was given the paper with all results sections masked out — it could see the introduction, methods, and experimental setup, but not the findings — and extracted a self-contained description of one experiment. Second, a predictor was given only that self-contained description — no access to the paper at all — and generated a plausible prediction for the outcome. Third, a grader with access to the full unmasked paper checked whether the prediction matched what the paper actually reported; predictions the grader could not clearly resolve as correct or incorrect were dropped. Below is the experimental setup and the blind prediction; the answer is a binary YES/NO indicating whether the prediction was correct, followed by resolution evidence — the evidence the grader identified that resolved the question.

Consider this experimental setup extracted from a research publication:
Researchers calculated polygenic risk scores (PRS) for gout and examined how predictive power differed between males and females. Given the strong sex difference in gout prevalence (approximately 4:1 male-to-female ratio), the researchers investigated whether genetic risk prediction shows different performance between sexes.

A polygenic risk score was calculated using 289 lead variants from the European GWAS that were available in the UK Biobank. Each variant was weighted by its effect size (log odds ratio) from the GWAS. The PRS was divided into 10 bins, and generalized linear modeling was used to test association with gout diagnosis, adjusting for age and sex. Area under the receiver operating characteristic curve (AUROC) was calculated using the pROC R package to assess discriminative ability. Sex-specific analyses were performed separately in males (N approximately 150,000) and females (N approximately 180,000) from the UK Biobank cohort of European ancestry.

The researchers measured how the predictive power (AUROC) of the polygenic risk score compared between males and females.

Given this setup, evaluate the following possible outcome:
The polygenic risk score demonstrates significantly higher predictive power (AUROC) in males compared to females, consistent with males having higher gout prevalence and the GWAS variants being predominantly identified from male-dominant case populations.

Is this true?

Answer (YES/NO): NO